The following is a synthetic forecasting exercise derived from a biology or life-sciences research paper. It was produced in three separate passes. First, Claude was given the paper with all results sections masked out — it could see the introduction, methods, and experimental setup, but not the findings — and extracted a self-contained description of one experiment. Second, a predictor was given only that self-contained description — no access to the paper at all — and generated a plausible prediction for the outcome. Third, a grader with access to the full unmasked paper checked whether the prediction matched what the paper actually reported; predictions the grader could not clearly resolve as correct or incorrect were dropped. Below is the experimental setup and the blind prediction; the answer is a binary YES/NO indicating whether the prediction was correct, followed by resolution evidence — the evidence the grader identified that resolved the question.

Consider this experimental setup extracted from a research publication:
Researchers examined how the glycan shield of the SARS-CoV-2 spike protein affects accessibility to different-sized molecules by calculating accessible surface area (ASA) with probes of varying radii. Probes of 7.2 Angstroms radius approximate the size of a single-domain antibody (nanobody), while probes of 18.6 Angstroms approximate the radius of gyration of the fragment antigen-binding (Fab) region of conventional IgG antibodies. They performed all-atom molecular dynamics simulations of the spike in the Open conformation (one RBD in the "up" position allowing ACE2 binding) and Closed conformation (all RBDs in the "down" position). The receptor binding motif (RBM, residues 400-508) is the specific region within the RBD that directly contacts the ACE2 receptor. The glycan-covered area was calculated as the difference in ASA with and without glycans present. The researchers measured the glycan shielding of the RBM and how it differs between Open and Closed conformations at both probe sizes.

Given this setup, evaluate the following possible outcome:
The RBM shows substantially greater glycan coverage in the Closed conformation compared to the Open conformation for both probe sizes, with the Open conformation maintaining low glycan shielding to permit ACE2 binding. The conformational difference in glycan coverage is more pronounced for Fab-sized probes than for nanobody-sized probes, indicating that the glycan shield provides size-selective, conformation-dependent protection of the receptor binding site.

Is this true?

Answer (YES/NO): YES